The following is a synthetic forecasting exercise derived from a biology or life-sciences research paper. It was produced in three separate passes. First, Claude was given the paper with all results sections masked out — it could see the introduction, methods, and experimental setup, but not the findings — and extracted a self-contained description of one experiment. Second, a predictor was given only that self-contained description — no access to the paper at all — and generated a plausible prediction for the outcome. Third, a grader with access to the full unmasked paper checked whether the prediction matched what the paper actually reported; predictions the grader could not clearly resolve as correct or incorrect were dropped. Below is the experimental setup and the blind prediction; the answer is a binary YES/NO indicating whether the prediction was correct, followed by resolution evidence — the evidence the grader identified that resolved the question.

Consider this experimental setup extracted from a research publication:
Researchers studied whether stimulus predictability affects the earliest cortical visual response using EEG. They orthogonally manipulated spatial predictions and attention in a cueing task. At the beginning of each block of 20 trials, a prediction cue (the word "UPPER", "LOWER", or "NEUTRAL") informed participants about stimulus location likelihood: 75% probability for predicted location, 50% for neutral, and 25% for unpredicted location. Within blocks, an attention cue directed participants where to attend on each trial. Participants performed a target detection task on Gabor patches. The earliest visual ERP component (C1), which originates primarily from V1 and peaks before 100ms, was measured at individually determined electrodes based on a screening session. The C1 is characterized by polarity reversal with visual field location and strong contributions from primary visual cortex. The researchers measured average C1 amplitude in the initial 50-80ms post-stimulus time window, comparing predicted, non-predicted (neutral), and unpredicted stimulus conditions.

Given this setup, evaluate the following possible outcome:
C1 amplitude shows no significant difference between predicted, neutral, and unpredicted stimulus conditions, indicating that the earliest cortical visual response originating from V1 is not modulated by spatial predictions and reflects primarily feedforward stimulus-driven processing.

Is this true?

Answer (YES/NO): YES